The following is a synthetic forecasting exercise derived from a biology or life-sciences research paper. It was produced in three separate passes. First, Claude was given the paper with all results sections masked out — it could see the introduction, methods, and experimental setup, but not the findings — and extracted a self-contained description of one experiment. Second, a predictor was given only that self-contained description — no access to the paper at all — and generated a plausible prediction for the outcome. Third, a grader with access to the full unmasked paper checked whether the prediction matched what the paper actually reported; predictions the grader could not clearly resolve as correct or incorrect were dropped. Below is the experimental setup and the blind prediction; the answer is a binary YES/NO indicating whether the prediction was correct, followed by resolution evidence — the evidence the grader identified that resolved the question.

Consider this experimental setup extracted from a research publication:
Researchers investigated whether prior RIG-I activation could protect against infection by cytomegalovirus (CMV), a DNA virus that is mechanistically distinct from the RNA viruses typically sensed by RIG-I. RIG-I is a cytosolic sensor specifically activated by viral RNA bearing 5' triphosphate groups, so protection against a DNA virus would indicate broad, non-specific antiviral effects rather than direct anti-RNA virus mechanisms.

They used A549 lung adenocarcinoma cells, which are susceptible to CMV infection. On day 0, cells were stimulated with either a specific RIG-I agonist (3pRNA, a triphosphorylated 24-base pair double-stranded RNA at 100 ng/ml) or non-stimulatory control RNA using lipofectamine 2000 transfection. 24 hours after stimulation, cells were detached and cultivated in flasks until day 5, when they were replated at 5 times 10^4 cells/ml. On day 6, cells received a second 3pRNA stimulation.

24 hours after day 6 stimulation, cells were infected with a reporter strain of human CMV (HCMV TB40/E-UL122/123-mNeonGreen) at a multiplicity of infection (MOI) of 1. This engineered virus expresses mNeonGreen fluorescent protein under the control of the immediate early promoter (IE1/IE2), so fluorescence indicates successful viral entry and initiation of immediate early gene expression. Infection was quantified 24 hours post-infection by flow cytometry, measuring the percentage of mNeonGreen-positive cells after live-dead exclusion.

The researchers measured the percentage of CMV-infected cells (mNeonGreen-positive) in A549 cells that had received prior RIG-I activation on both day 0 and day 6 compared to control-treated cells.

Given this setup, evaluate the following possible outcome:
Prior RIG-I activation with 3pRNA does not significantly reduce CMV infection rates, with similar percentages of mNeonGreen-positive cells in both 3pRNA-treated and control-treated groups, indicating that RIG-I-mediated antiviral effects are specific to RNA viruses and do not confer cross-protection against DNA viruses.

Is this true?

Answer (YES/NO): NO